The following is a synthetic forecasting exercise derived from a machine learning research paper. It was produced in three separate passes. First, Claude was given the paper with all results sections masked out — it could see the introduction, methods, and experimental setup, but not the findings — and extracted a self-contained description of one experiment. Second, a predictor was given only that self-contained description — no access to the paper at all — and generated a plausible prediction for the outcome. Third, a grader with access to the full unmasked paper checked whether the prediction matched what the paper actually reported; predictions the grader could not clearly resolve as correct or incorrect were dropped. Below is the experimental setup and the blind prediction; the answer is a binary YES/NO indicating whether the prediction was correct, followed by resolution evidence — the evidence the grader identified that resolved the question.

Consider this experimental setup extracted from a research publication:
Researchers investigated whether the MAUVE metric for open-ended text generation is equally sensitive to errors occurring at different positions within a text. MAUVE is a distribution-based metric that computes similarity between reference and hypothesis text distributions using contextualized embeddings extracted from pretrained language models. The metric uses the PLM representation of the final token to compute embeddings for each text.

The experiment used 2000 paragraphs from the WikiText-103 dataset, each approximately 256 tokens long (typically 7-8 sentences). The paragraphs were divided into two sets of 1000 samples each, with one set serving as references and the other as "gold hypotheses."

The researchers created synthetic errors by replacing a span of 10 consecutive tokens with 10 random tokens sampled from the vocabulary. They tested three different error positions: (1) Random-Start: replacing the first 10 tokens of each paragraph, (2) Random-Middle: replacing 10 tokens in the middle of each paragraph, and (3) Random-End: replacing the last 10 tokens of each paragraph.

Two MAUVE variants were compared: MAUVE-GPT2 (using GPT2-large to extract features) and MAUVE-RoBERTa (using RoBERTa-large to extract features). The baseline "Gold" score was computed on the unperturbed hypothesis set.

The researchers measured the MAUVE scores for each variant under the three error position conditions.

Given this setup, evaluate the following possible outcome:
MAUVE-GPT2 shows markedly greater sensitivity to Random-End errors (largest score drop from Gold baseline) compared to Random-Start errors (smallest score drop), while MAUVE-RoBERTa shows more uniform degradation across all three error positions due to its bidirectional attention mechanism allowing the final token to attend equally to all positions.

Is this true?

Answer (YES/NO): YES